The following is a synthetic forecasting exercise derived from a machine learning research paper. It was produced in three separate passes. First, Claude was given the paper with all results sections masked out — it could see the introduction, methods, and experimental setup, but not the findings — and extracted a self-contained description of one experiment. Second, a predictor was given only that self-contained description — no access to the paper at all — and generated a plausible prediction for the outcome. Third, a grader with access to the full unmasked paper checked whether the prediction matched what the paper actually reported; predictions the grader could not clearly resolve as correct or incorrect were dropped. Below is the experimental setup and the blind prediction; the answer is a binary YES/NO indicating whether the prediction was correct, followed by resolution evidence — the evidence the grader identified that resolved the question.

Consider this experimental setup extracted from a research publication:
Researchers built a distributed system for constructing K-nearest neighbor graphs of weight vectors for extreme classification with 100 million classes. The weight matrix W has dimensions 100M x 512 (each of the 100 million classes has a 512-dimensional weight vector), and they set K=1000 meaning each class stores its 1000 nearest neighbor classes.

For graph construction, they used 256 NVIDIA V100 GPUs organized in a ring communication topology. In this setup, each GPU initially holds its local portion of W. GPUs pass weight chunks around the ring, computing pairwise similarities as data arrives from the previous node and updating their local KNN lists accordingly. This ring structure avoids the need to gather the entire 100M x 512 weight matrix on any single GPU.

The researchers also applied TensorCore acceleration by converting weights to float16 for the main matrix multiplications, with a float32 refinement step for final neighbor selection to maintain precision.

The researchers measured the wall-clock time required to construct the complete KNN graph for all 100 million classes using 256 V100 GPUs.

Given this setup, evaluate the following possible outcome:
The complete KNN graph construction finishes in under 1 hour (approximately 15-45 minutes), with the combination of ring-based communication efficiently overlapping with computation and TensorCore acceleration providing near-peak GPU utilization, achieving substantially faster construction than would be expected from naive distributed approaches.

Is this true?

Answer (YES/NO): YES